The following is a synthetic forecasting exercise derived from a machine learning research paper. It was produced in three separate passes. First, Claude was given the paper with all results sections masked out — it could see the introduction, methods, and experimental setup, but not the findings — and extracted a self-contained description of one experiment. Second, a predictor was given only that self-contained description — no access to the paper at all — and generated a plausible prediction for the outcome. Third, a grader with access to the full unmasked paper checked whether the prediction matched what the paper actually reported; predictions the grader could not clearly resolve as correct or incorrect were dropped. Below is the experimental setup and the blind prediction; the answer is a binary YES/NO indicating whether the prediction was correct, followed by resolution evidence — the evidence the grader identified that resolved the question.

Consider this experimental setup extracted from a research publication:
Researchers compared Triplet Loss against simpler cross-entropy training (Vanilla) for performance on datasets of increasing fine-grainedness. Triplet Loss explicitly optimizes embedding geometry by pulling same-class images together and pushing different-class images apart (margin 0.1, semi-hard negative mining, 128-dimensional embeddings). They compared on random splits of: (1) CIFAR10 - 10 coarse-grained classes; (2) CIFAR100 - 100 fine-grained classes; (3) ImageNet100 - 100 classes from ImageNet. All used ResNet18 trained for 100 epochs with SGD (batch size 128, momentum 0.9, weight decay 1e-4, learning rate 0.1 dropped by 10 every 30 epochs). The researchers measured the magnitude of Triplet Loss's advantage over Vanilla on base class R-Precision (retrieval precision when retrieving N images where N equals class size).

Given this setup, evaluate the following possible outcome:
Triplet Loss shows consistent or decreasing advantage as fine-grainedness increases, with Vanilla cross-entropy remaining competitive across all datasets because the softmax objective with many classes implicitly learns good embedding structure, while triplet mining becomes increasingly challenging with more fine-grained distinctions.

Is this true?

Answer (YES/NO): YES